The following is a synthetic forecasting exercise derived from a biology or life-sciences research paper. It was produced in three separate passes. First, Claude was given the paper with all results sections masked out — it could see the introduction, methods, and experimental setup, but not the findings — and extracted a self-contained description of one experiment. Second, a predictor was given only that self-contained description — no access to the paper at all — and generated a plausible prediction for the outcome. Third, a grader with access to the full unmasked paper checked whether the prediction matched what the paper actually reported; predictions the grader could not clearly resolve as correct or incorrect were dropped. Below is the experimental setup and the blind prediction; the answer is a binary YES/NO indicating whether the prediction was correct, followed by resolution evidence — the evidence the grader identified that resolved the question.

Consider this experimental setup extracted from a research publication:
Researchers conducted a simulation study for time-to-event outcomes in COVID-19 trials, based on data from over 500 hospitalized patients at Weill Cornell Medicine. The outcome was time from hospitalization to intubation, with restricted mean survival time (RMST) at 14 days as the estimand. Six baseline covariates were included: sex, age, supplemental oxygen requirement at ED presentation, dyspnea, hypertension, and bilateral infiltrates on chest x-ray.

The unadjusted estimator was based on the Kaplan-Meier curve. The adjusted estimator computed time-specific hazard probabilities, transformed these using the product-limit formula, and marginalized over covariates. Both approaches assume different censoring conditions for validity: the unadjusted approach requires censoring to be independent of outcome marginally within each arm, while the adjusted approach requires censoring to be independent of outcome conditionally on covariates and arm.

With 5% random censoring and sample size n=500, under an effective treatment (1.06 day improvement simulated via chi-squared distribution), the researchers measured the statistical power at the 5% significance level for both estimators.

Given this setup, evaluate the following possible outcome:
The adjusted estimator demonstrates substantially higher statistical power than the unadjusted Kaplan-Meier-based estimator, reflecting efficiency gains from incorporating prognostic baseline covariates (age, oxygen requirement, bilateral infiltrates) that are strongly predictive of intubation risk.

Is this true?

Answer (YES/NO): YES